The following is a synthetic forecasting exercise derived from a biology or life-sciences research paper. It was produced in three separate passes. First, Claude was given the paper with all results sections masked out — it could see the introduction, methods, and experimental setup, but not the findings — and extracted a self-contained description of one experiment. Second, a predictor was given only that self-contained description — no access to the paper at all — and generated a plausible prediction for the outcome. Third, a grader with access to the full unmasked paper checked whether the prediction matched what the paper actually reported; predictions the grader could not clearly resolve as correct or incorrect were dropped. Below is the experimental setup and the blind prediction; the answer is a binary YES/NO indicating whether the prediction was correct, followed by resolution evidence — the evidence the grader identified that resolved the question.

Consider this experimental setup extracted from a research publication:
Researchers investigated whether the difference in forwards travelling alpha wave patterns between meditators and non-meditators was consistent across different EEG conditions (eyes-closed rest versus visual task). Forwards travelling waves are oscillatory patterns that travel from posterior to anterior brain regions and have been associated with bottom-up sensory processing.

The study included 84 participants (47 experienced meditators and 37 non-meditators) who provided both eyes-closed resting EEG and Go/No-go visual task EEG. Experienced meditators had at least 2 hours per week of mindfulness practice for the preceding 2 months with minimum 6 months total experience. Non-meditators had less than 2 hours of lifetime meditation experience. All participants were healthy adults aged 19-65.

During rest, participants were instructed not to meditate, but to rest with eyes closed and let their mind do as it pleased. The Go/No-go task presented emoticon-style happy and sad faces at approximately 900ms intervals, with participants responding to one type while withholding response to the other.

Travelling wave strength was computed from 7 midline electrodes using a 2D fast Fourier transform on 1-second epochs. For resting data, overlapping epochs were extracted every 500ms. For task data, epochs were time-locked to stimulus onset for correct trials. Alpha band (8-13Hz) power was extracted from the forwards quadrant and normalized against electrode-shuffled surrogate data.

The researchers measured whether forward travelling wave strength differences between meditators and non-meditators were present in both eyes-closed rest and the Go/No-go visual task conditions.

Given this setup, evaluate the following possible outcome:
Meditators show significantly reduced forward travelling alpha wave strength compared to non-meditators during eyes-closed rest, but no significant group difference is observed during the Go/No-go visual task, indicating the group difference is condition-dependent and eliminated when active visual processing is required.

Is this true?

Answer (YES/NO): NO